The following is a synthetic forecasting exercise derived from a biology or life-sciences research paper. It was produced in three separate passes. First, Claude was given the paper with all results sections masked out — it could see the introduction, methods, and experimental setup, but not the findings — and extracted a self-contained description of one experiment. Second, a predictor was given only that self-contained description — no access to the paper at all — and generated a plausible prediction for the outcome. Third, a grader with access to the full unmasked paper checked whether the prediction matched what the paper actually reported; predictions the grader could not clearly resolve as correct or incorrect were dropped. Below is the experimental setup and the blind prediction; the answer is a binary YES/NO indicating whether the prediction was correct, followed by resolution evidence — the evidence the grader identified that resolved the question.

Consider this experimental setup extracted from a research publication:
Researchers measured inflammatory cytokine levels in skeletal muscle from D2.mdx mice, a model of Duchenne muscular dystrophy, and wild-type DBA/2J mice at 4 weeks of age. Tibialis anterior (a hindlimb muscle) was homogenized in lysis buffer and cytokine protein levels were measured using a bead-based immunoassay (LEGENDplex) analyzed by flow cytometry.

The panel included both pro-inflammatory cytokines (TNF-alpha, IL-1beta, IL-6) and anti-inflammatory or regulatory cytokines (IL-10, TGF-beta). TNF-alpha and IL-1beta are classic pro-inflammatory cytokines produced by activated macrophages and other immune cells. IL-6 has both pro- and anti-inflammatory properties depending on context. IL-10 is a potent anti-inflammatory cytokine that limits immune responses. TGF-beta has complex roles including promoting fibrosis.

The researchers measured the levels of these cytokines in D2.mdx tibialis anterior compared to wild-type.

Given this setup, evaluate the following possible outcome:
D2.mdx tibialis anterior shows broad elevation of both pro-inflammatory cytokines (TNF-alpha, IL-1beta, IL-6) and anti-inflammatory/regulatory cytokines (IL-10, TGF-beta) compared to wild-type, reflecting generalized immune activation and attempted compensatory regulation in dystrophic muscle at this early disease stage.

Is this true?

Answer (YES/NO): NO